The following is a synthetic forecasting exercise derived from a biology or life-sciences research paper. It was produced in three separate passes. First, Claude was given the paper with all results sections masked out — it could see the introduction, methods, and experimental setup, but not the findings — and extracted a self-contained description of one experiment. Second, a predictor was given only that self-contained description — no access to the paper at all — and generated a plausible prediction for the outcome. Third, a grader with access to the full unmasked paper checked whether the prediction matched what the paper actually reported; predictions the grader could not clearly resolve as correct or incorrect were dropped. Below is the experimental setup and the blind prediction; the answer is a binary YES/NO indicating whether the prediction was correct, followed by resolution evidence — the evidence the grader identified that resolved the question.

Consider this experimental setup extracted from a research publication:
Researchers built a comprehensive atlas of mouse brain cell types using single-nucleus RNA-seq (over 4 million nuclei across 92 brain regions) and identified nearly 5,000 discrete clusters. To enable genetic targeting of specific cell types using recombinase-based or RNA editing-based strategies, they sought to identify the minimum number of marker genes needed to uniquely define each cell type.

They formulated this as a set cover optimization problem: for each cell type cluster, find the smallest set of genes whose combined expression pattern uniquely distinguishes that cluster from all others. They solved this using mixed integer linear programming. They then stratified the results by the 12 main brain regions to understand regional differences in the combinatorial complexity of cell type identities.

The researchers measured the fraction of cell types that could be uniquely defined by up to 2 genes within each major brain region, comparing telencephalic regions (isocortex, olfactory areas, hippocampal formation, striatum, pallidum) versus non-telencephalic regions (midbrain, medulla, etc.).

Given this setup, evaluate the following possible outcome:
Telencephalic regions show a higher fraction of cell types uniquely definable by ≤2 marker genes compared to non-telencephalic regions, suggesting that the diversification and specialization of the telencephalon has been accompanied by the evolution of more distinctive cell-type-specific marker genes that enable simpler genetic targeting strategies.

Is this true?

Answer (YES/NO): YES